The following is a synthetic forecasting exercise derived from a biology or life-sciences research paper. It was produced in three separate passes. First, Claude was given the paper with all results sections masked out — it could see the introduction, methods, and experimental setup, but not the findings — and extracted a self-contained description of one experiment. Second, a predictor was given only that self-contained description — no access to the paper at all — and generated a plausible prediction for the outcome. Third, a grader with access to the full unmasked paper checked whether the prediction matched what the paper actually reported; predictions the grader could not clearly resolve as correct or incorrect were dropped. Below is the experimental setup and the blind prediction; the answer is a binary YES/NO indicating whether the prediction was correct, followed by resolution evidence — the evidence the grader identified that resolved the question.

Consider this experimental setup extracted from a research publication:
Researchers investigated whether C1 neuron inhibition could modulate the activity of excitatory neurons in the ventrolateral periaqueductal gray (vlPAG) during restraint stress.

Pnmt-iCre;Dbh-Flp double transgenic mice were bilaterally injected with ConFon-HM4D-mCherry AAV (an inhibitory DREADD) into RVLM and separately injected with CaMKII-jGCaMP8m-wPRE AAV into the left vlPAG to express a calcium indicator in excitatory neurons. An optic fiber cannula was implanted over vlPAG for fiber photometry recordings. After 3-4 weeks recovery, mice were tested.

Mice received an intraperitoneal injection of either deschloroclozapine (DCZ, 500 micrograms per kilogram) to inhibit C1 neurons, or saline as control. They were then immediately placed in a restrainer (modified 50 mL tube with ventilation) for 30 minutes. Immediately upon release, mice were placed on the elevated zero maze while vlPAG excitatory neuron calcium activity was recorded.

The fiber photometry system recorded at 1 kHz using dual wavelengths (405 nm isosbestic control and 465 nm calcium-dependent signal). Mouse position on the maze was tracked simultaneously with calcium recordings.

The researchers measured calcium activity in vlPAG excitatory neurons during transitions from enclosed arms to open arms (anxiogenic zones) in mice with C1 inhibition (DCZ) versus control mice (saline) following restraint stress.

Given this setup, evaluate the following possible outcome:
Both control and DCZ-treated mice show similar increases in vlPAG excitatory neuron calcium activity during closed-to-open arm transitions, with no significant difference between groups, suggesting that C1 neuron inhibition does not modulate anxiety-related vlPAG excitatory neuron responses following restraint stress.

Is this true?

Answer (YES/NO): NO